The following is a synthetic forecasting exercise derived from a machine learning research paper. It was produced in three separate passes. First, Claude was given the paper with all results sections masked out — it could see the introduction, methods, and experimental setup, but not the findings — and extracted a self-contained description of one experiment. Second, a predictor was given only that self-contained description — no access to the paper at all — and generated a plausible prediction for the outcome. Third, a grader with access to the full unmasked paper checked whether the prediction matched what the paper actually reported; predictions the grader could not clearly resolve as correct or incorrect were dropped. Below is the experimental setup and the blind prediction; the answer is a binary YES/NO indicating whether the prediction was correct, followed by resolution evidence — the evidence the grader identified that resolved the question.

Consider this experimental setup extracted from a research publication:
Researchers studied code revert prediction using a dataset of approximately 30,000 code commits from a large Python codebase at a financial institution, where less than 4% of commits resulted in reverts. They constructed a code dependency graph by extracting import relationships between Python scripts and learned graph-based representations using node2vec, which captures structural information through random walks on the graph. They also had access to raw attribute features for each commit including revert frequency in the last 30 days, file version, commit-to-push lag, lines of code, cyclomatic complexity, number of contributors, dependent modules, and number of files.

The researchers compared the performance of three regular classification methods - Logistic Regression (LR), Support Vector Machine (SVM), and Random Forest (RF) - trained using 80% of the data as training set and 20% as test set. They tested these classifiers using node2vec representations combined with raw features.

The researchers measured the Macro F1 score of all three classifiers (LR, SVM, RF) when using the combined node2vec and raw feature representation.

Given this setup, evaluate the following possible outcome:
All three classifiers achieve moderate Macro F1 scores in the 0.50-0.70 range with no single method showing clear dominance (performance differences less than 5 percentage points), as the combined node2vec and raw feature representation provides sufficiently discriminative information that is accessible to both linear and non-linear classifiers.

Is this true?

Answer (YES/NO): NO